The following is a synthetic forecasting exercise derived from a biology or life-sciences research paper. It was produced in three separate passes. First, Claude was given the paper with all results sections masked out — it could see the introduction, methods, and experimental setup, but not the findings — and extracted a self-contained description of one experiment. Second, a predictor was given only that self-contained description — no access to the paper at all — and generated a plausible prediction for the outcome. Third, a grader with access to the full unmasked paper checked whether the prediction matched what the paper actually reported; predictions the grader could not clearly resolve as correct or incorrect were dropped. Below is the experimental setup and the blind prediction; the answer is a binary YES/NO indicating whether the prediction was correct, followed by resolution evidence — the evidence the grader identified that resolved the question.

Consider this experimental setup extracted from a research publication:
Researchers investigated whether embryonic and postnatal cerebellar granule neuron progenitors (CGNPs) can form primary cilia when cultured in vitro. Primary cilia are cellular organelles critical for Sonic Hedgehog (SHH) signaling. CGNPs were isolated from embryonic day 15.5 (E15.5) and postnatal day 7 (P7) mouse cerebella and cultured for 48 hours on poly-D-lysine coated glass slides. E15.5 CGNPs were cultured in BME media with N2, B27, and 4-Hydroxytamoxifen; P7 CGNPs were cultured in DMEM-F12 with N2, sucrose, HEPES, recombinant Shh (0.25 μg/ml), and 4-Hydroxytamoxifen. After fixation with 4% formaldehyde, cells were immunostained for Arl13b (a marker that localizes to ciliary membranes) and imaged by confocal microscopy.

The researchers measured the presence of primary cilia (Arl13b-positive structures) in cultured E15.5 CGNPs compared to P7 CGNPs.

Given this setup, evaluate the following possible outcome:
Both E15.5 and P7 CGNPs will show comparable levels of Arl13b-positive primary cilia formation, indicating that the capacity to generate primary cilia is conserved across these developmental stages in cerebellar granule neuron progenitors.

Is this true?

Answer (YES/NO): NO